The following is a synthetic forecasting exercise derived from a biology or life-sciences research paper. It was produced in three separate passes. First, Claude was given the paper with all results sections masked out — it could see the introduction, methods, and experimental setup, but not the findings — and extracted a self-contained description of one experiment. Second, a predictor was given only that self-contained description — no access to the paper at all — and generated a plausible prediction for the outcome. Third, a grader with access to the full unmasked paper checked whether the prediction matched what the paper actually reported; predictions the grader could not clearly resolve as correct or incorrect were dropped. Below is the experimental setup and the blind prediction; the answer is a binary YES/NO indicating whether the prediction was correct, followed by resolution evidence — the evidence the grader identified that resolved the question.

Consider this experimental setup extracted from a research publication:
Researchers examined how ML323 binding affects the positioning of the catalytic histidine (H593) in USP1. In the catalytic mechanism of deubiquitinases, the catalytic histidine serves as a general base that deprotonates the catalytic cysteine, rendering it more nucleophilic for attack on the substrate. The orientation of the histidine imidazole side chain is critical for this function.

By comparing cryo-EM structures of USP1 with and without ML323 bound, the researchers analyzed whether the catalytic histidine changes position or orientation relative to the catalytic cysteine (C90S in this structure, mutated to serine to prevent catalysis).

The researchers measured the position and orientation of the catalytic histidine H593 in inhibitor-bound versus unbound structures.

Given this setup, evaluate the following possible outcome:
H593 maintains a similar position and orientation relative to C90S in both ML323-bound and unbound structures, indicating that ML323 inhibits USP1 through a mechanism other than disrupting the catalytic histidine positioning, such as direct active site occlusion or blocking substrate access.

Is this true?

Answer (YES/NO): NO